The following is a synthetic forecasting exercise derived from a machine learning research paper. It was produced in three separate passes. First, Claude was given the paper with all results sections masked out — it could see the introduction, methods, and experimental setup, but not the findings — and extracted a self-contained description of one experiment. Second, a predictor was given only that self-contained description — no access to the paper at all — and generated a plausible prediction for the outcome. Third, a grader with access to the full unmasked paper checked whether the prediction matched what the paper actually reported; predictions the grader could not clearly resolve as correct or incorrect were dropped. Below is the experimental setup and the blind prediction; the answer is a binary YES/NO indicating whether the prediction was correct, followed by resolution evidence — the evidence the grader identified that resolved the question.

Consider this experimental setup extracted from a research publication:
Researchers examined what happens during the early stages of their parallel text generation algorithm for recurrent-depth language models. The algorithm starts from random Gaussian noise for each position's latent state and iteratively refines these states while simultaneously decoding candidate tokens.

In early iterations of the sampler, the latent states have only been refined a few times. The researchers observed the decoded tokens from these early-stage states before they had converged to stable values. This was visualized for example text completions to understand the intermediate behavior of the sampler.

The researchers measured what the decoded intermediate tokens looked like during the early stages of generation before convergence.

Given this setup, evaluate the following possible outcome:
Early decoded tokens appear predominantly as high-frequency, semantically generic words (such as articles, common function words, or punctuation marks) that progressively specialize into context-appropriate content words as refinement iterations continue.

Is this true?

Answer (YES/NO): NO